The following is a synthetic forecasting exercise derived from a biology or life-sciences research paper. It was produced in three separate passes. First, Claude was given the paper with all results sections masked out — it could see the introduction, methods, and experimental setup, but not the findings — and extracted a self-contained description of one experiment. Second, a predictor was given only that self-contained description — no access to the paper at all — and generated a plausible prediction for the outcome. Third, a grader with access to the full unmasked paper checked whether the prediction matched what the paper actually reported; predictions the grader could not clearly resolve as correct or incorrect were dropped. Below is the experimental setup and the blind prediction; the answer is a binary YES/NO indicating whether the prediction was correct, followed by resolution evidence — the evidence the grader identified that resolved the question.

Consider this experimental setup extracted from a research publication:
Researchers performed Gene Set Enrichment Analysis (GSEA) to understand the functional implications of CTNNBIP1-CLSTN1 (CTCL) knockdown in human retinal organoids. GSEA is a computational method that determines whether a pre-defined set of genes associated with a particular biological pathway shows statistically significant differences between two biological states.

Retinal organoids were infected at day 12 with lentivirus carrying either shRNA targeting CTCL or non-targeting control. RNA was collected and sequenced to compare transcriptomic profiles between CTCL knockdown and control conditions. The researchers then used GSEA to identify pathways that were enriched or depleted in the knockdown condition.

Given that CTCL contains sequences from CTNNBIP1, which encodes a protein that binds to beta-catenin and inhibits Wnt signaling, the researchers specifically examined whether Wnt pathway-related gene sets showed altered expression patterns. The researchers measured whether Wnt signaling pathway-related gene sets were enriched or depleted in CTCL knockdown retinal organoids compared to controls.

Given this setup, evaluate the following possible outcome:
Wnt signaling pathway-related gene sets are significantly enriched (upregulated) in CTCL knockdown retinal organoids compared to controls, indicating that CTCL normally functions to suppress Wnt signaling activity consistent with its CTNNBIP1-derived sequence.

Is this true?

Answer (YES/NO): NO